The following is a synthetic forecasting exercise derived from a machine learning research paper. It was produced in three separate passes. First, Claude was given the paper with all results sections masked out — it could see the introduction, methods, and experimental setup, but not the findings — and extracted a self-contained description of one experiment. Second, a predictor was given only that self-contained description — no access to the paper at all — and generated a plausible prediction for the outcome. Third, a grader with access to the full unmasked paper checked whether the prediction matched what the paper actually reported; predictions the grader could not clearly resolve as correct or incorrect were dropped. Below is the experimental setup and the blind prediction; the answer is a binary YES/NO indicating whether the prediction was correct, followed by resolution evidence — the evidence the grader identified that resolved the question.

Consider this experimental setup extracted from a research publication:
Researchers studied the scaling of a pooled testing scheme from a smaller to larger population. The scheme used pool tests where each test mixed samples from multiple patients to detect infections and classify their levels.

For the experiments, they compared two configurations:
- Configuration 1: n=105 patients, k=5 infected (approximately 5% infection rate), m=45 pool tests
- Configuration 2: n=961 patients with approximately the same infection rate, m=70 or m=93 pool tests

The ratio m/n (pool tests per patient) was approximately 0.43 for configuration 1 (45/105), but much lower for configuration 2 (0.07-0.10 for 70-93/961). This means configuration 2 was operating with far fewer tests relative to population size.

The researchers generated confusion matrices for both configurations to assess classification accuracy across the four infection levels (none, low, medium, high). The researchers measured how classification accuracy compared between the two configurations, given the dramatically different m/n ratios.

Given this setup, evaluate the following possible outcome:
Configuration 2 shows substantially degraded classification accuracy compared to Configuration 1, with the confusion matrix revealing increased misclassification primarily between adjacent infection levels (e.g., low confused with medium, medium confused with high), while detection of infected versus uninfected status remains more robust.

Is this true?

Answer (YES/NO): NO